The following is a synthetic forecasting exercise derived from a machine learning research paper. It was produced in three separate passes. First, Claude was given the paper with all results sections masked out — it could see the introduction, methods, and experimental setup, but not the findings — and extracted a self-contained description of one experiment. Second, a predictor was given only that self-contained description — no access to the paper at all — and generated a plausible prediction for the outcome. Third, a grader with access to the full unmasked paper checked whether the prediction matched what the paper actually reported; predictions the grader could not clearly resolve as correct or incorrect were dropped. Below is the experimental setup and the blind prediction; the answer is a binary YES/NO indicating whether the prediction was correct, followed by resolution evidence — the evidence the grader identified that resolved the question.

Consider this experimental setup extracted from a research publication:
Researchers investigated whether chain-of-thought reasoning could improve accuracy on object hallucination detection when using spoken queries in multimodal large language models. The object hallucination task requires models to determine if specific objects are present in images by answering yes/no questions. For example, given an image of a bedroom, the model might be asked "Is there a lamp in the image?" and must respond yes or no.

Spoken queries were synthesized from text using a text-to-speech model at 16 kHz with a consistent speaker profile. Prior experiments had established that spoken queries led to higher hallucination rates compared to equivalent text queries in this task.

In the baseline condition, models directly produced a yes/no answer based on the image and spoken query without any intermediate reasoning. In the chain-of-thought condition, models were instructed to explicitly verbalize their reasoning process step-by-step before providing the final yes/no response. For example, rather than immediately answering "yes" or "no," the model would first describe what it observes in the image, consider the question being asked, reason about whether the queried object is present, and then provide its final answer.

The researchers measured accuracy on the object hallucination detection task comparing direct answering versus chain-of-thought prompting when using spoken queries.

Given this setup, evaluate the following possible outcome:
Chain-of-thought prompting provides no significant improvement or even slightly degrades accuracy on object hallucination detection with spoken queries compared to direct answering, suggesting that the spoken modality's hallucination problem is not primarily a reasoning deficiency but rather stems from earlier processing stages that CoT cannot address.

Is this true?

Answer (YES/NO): NO